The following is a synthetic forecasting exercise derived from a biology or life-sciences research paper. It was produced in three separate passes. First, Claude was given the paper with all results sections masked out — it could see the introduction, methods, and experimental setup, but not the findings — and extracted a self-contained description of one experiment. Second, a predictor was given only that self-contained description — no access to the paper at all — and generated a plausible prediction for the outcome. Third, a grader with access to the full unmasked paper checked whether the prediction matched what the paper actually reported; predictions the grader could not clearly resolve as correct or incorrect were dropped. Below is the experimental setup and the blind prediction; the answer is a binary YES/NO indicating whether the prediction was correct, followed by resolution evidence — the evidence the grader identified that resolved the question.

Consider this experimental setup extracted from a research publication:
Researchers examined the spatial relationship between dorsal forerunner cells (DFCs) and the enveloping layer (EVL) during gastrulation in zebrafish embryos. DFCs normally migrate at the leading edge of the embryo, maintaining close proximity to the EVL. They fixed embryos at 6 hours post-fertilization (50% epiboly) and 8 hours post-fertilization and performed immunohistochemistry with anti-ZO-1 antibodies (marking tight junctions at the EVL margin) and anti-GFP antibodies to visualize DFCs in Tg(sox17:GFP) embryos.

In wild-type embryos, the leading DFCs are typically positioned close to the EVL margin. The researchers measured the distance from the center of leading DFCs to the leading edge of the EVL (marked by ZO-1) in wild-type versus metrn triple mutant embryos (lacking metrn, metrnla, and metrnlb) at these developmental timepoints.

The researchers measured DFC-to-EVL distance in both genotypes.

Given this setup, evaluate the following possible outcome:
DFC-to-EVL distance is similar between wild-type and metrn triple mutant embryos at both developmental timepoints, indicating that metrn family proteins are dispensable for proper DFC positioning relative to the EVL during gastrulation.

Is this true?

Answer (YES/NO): NO